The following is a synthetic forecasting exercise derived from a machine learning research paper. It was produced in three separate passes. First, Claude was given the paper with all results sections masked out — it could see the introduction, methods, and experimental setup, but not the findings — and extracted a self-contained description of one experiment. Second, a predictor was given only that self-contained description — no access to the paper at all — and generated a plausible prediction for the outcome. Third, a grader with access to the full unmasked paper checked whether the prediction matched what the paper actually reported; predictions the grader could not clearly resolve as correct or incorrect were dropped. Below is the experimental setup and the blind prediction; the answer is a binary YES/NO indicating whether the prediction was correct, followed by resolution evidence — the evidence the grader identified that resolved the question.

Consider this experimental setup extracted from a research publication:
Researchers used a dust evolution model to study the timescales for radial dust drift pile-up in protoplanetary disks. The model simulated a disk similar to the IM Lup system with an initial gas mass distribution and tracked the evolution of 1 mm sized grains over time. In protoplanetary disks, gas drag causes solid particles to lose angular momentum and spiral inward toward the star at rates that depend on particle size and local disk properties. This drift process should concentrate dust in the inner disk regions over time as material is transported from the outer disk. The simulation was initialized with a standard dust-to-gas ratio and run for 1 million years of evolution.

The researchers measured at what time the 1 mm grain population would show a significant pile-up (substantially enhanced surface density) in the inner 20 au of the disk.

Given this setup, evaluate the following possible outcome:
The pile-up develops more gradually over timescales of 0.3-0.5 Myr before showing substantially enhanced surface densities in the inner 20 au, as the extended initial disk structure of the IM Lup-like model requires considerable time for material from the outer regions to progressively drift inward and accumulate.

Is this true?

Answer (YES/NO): NO